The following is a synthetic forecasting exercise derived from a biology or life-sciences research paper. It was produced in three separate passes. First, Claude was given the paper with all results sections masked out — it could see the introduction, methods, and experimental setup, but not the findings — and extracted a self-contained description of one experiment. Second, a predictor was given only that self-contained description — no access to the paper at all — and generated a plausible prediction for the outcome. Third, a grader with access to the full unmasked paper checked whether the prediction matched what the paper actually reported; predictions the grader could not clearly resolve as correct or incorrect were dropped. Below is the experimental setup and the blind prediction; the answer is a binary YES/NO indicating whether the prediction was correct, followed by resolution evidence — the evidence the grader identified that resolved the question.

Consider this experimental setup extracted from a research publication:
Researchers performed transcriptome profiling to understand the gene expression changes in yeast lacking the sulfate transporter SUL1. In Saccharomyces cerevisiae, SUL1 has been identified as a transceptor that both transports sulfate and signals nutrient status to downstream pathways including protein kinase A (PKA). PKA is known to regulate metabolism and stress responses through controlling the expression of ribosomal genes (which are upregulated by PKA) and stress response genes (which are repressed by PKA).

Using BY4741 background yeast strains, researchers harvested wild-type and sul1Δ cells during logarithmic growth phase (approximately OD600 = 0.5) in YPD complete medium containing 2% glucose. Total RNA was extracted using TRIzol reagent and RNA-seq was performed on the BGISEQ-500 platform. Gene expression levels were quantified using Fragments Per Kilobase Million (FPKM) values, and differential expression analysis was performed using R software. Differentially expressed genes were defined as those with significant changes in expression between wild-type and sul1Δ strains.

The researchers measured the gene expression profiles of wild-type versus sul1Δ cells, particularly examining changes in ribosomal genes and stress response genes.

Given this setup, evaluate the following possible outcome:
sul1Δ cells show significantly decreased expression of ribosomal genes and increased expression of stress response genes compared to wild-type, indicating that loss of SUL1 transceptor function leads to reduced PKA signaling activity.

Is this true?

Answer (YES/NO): YES